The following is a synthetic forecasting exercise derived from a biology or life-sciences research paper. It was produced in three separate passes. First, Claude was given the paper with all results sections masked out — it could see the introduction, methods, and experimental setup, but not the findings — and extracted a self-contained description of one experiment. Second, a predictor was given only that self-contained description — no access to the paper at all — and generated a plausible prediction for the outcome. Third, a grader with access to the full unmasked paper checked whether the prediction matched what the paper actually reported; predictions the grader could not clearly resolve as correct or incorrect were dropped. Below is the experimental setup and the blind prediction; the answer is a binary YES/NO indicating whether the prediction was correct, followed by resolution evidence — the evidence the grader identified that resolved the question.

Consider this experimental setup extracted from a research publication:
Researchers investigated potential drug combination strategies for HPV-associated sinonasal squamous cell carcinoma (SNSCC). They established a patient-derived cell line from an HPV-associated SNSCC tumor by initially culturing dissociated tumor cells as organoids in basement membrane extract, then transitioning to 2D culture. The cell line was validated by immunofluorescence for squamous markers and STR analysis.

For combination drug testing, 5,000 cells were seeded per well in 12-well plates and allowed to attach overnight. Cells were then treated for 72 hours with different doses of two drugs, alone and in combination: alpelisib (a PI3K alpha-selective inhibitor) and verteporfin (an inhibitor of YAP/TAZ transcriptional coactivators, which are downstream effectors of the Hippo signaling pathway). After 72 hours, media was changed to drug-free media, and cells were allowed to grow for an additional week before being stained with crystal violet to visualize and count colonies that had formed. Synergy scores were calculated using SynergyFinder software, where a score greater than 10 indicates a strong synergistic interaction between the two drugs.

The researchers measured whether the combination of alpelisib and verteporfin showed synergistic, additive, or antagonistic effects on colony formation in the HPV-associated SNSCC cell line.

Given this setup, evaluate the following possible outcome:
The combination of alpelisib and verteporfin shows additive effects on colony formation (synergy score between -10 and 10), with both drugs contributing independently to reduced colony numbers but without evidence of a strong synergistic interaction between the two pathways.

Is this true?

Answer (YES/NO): NO